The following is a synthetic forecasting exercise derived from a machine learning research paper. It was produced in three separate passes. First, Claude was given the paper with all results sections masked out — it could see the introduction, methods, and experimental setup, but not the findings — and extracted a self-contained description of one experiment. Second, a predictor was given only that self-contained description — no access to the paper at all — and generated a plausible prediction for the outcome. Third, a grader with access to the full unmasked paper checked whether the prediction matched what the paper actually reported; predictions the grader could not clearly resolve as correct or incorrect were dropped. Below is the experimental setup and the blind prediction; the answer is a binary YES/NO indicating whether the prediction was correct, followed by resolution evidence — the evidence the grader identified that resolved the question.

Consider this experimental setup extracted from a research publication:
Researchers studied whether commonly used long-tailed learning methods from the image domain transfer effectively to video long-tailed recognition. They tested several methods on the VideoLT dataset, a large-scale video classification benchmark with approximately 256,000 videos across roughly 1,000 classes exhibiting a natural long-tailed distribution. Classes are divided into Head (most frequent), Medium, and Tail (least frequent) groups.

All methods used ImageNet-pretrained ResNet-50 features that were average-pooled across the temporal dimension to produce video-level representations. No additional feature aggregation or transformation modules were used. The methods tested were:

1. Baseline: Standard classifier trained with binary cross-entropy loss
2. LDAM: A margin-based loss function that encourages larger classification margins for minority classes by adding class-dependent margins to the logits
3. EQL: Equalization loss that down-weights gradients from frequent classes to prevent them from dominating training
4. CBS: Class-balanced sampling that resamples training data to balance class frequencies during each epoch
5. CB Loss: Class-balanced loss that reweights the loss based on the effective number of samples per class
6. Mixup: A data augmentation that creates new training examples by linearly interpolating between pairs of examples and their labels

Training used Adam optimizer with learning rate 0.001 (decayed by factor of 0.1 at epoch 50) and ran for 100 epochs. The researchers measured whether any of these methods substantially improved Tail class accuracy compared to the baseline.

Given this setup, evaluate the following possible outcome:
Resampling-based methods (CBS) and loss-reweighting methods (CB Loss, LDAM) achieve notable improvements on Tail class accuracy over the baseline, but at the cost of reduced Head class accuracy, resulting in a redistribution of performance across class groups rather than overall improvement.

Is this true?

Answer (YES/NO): NO